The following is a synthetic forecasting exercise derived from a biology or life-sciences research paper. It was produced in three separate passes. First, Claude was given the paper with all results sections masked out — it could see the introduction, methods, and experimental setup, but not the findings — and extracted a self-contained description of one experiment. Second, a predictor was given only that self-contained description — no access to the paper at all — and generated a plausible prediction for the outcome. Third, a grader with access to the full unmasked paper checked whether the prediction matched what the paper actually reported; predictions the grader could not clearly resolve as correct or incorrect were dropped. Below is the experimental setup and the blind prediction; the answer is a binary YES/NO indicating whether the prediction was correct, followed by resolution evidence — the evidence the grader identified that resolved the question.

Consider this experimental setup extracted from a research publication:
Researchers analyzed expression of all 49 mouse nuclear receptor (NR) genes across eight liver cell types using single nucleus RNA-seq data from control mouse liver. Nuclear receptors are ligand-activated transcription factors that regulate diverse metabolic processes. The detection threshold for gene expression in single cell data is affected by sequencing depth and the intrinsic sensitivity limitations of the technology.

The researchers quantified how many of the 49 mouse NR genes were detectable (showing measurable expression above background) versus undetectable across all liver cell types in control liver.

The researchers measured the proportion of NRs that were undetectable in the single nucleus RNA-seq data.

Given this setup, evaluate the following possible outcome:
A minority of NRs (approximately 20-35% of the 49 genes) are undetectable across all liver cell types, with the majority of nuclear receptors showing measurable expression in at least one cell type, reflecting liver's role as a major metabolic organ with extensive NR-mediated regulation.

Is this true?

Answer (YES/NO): NO